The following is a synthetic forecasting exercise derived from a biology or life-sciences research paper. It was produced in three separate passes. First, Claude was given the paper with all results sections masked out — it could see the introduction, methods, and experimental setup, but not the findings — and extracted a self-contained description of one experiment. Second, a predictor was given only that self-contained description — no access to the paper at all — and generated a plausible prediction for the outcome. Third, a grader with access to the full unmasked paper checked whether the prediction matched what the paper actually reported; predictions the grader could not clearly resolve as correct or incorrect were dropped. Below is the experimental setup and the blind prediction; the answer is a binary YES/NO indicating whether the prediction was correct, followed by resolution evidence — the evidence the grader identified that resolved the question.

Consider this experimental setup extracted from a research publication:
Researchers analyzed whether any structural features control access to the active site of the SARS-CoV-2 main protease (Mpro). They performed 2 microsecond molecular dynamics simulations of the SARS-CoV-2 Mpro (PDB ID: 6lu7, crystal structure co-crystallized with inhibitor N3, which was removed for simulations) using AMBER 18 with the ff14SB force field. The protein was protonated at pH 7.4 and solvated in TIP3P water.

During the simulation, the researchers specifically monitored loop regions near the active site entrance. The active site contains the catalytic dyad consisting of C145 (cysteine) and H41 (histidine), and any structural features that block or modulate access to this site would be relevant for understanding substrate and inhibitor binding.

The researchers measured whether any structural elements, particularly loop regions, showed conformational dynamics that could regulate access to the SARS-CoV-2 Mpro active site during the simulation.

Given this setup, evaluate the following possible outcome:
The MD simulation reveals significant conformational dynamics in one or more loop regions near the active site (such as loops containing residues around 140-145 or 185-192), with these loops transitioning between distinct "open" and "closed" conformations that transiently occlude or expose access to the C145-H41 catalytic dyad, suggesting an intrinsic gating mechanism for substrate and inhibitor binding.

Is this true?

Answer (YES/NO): NO